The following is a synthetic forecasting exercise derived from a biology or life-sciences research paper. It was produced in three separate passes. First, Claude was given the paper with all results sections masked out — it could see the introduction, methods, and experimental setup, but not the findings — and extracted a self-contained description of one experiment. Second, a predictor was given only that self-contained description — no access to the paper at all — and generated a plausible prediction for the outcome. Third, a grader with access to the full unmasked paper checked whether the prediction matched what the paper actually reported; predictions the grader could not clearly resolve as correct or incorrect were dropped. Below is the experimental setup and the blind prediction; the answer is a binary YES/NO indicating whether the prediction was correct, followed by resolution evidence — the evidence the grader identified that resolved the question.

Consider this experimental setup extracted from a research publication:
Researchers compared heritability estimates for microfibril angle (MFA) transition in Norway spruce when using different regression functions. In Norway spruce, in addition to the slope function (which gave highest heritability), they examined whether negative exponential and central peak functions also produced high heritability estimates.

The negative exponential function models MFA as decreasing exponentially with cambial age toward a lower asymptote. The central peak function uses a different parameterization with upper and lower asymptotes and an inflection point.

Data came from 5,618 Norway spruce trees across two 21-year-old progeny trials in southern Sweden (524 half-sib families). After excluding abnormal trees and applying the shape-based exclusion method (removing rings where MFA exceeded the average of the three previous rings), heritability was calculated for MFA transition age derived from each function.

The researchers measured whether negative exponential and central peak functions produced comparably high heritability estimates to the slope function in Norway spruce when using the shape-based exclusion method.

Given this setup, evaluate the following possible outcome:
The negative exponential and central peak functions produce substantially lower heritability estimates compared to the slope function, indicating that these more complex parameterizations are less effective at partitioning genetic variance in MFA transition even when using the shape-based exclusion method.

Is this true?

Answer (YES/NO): NO